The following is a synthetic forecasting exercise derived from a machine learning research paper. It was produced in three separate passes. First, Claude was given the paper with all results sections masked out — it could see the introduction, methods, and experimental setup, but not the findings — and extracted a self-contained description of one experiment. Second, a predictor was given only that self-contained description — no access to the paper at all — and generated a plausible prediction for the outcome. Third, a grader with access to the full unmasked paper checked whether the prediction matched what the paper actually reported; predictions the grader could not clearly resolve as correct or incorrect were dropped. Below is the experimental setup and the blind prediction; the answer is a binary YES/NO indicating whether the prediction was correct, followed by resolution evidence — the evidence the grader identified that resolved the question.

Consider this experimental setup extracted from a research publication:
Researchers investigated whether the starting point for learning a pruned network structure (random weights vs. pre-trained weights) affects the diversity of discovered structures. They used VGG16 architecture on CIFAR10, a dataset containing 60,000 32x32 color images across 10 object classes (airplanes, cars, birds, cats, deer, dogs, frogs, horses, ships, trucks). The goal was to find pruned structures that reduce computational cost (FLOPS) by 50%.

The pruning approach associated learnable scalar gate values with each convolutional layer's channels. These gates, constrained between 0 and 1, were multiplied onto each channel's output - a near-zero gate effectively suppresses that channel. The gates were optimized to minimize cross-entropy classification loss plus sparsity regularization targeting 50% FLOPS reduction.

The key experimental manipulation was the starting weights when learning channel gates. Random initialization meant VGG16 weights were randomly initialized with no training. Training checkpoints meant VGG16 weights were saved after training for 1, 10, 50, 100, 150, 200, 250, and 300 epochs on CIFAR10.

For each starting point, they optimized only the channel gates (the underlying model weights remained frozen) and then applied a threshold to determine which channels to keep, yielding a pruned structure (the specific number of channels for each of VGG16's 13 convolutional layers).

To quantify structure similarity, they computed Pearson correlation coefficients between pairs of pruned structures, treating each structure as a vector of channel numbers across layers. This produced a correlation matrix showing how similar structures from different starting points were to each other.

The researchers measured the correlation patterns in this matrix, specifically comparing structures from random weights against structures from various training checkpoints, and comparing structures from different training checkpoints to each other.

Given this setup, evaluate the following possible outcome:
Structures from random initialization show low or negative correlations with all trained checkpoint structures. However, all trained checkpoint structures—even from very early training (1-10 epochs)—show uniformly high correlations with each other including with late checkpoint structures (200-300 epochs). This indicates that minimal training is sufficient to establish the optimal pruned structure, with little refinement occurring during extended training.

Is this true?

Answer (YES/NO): YES